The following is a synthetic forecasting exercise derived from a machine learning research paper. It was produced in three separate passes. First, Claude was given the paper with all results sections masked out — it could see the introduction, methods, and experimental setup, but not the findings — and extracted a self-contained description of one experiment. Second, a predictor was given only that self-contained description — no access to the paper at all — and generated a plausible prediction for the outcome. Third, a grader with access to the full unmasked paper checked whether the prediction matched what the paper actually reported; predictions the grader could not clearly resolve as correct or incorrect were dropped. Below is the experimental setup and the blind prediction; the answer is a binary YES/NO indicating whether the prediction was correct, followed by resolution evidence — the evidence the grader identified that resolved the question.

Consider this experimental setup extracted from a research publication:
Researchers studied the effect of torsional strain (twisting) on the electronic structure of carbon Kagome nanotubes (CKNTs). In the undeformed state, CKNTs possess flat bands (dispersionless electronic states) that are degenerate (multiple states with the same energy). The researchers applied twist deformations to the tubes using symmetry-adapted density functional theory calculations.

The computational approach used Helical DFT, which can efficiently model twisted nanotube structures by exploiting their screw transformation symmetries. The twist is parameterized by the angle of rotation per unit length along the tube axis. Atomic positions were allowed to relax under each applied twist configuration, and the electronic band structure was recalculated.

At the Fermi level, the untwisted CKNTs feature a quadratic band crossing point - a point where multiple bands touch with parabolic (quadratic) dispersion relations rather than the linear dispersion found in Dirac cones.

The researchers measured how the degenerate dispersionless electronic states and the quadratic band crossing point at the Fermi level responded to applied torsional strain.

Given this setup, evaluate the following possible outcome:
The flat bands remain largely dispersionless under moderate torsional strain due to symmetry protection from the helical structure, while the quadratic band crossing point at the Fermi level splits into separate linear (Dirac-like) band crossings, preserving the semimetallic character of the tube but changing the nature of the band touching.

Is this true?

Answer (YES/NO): NO